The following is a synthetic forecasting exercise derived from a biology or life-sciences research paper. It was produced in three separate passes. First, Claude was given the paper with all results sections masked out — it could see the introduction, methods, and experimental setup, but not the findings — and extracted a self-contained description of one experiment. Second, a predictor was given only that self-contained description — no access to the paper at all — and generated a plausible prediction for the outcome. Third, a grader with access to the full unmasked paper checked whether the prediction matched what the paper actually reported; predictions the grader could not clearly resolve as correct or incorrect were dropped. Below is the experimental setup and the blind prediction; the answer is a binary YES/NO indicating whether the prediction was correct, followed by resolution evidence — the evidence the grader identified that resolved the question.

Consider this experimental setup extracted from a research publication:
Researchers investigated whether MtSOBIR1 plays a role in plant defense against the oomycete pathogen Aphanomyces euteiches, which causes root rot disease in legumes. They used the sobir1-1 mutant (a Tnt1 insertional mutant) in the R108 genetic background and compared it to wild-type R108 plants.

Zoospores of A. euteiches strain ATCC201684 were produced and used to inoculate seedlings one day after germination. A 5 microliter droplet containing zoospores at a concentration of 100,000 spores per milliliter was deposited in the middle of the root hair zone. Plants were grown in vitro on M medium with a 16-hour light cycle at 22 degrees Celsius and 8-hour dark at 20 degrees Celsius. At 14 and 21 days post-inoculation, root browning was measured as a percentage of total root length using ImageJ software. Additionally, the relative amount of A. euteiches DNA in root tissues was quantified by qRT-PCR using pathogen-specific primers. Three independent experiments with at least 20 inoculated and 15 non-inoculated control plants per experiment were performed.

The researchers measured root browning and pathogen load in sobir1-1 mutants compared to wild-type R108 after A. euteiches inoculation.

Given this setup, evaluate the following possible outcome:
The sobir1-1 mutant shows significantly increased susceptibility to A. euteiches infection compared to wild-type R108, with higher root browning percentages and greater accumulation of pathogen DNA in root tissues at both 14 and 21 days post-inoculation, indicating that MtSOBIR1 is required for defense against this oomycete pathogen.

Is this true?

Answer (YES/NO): NO